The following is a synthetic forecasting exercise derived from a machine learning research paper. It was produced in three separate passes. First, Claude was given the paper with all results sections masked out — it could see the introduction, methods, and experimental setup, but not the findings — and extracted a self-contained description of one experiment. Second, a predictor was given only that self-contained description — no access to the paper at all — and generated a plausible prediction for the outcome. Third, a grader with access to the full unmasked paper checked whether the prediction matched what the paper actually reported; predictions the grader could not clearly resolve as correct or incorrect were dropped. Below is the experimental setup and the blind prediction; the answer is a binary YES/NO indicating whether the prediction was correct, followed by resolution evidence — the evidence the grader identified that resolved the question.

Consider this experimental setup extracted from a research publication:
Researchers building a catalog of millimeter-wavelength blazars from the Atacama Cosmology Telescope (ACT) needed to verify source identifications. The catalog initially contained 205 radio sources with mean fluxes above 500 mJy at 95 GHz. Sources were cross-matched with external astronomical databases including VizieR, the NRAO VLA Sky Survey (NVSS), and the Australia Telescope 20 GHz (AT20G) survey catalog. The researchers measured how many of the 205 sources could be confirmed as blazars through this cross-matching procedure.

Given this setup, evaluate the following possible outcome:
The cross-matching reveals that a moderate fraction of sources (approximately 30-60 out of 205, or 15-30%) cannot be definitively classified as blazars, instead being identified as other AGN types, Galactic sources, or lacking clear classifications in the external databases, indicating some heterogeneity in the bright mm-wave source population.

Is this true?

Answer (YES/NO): NO